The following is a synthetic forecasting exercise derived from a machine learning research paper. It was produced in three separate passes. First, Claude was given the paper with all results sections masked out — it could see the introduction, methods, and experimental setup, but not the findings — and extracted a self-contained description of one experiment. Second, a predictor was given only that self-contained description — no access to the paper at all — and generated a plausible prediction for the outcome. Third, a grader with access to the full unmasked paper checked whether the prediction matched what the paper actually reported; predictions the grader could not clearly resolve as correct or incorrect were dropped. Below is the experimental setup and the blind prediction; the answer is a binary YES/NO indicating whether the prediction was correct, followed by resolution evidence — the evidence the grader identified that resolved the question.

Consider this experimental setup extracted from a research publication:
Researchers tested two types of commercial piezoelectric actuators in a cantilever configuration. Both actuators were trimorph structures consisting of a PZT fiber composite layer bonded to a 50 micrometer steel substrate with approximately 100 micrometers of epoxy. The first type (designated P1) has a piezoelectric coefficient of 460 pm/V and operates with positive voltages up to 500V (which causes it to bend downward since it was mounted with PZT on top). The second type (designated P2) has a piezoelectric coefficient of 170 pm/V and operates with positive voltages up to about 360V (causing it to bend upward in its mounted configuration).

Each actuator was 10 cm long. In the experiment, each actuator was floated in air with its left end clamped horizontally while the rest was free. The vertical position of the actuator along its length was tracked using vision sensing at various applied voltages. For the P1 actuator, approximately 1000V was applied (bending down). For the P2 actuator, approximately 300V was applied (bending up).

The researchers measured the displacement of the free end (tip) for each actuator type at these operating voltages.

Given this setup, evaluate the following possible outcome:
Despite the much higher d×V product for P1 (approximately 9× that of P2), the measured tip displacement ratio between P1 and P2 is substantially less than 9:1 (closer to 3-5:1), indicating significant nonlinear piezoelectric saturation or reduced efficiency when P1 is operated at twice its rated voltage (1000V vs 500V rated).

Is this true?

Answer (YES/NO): NO